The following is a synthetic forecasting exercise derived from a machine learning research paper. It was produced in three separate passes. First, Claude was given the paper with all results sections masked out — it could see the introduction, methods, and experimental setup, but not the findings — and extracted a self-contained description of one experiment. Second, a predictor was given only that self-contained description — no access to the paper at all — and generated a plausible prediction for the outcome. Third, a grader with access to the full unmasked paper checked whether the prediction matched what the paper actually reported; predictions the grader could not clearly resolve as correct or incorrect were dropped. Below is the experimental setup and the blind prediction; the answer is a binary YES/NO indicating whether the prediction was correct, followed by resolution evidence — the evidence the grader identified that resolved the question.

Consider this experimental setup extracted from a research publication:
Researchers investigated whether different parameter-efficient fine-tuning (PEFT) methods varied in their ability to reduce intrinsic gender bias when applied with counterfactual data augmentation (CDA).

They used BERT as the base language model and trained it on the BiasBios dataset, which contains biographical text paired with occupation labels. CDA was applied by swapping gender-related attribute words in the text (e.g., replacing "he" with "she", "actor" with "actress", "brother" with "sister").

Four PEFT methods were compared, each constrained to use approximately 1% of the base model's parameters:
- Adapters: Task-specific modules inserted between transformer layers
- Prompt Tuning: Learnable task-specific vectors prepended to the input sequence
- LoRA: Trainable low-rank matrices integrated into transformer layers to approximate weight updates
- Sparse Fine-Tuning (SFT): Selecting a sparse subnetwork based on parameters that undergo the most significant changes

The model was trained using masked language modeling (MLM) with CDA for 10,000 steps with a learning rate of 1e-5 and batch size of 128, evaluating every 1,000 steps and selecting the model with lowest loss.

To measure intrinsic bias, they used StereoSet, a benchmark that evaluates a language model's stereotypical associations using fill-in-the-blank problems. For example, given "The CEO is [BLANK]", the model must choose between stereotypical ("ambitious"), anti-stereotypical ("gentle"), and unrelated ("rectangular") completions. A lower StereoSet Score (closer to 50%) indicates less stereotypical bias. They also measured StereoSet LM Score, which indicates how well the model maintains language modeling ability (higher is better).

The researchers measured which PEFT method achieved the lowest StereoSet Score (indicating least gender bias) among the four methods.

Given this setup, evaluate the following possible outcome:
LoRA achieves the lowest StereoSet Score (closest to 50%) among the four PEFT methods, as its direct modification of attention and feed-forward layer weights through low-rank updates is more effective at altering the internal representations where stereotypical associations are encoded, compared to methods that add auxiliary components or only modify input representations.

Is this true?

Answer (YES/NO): NO